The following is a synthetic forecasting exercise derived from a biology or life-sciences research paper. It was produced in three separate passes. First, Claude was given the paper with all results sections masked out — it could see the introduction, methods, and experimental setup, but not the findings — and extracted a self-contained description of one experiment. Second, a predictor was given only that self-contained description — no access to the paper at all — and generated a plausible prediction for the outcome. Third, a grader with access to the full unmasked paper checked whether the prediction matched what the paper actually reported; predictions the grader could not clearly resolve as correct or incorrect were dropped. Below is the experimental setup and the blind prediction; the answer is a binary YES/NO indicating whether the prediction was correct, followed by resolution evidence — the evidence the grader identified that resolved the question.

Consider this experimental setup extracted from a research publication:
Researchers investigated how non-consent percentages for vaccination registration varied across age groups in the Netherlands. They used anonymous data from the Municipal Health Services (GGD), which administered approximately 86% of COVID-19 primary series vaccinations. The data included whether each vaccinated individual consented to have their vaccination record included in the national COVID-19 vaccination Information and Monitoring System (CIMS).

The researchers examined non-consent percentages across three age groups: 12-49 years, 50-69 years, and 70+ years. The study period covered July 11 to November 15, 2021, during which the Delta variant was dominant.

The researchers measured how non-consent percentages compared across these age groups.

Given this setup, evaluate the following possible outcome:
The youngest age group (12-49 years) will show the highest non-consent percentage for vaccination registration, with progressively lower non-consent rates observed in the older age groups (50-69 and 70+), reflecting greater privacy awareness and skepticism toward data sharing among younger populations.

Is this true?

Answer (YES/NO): NO